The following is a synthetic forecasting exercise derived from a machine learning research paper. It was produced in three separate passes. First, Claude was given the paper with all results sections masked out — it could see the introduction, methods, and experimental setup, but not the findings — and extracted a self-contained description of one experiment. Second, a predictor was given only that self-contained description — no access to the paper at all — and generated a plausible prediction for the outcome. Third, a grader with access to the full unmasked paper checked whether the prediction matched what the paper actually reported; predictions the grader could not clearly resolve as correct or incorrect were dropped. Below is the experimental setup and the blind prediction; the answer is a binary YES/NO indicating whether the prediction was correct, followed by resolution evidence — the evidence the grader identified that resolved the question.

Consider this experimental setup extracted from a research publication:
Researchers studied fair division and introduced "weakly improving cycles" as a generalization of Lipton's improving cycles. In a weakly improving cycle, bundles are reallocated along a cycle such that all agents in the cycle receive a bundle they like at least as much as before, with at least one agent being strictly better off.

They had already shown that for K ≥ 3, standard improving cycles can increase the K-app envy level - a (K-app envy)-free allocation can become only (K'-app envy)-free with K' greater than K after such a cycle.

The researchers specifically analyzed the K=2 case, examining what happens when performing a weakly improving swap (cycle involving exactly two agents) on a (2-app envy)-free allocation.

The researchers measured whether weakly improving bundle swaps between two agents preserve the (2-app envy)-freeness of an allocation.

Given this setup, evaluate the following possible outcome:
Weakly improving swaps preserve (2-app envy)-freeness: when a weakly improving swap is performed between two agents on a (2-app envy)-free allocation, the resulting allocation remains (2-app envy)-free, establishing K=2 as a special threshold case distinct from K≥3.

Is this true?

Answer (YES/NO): YES